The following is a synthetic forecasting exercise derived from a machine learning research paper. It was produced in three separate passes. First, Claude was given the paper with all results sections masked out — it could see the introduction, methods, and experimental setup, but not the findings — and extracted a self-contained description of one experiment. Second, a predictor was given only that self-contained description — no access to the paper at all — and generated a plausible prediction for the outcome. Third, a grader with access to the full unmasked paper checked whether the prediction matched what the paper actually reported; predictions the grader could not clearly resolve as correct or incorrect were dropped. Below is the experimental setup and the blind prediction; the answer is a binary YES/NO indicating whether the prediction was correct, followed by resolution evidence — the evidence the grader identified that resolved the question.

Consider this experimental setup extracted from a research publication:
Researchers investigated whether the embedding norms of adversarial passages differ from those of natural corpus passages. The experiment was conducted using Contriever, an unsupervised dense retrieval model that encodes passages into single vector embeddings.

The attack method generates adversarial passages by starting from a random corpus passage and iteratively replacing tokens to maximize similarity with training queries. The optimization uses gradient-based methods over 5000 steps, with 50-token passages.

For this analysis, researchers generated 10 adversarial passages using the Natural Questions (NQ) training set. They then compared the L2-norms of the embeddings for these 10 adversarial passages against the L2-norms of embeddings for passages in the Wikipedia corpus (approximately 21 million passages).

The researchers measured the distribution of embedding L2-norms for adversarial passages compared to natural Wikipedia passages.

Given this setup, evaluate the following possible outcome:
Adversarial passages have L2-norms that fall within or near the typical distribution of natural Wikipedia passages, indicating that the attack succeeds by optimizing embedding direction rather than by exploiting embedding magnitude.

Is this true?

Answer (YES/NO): NO